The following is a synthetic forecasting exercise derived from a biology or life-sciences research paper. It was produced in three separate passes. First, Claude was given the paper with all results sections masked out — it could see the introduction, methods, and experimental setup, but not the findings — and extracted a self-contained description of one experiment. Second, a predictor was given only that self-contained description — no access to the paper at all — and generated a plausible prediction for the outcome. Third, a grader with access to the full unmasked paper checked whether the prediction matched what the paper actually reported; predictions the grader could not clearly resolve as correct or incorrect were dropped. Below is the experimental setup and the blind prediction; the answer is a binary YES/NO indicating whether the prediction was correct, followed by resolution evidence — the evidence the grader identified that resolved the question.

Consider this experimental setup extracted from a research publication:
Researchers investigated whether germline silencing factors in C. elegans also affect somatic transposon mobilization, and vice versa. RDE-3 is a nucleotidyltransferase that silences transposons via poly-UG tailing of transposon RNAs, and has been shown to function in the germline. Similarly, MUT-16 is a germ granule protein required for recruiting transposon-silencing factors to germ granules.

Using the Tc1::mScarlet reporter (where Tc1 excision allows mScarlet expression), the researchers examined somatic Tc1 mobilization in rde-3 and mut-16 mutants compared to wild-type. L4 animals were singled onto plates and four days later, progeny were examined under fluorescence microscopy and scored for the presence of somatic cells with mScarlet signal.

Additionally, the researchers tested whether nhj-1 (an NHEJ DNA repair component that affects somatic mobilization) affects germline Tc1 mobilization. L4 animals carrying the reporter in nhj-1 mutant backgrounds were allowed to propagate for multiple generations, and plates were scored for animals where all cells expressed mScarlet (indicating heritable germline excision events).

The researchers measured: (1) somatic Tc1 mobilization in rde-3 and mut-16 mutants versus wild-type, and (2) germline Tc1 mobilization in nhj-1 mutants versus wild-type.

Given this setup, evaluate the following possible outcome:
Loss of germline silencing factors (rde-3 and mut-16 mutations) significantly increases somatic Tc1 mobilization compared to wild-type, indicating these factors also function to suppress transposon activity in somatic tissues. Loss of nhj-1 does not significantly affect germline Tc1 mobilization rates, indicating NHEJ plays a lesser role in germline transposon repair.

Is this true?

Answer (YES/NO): NO